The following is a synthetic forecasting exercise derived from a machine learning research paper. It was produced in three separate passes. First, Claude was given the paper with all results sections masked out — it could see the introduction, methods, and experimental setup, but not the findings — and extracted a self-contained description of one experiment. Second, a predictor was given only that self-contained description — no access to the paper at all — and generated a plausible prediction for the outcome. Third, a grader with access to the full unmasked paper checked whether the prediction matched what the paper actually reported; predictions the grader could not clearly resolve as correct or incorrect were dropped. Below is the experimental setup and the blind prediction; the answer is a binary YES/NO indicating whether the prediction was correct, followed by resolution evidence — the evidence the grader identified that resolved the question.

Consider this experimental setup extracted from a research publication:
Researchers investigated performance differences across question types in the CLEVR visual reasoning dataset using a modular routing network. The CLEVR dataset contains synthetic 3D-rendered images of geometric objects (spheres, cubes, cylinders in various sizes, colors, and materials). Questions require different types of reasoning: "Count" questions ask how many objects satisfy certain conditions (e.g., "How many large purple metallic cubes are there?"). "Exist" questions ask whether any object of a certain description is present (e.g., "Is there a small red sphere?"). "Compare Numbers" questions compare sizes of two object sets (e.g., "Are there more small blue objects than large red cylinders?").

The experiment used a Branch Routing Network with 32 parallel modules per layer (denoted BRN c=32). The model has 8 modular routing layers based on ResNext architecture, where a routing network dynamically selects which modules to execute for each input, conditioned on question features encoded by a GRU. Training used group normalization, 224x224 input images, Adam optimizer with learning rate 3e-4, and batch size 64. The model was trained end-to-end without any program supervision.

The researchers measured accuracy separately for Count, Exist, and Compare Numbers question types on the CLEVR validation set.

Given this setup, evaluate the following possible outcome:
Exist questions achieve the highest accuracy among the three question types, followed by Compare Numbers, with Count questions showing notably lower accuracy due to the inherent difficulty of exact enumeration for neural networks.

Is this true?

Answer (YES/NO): NO